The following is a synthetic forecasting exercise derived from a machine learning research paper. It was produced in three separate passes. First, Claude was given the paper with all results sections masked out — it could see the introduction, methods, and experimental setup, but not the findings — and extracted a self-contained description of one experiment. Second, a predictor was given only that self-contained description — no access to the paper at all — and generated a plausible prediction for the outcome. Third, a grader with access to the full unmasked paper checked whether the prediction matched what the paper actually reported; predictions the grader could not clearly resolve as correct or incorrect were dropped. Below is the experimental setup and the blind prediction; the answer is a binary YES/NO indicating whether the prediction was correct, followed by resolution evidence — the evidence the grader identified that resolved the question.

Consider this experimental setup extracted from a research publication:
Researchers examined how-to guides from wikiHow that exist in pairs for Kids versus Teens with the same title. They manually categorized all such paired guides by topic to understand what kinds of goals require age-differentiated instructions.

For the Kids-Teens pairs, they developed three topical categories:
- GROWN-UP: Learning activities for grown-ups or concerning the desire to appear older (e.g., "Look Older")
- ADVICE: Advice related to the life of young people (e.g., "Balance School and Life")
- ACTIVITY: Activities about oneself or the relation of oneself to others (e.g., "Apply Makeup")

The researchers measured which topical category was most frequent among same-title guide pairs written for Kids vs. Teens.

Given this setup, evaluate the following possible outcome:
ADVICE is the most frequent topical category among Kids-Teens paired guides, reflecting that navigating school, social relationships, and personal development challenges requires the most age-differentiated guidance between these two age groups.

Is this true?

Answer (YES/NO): NO